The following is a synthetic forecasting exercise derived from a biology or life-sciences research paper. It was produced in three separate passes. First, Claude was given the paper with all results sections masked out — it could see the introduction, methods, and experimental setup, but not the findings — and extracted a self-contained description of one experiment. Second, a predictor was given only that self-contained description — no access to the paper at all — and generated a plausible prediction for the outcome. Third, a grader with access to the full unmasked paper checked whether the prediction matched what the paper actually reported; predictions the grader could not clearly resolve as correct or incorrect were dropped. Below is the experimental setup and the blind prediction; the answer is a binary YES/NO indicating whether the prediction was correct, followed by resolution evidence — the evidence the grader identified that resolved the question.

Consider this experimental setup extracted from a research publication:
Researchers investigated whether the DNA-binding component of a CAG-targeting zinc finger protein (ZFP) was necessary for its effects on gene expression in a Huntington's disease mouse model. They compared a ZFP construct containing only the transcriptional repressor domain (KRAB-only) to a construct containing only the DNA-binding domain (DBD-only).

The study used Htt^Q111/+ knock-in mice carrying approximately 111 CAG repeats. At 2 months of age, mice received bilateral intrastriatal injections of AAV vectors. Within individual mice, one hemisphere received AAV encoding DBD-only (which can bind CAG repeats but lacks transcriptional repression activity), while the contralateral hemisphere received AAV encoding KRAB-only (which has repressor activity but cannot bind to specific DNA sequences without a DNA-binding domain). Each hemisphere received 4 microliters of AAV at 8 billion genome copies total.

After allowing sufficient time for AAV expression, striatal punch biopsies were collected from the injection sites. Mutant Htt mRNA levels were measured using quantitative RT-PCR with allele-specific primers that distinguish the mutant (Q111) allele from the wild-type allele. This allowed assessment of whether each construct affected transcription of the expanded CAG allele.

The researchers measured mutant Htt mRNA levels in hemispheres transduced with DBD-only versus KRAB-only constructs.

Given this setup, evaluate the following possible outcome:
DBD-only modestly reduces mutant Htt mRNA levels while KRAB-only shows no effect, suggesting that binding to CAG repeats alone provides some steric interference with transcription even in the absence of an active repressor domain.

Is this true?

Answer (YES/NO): NO